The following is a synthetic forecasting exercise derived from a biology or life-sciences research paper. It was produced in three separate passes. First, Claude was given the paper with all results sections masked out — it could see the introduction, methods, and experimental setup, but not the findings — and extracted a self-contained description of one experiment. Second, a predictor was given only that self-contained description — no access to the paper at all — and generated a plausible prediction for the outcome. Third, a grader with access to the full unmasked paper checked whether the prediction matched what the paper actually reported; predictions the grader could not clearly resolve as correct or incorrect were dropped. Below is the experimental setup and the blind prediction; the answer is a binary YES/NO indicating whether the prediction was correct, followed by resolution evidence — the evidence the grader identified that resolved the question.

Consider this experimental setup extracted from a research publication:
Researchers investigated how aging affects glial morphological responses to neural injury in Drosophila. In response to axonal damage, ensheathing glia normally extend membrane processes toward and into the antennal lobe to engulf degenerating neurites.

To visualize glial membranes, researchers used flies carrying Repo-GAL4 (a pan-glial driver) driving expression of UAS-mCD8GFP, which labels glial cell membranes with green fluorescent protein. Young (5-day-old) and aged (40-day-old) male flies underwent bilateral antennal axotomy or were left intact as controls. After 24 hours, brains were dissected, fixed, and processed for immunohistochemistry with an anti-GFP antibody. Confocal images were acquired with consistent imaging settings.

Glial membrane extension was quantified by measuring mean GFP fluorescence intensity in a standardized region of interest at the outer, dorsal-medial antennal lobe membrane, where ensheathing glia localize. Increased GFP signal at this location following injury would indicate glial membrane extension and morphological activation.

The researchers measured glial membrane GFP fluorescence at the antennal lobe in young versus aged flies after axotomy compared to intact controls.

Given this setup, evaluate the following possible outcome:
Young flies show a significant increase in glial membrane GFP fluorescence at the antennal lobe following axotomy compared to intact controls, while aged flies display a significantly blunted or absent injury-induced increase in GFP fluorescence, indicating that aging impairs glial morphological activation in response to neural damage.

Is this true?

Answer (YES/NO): YES